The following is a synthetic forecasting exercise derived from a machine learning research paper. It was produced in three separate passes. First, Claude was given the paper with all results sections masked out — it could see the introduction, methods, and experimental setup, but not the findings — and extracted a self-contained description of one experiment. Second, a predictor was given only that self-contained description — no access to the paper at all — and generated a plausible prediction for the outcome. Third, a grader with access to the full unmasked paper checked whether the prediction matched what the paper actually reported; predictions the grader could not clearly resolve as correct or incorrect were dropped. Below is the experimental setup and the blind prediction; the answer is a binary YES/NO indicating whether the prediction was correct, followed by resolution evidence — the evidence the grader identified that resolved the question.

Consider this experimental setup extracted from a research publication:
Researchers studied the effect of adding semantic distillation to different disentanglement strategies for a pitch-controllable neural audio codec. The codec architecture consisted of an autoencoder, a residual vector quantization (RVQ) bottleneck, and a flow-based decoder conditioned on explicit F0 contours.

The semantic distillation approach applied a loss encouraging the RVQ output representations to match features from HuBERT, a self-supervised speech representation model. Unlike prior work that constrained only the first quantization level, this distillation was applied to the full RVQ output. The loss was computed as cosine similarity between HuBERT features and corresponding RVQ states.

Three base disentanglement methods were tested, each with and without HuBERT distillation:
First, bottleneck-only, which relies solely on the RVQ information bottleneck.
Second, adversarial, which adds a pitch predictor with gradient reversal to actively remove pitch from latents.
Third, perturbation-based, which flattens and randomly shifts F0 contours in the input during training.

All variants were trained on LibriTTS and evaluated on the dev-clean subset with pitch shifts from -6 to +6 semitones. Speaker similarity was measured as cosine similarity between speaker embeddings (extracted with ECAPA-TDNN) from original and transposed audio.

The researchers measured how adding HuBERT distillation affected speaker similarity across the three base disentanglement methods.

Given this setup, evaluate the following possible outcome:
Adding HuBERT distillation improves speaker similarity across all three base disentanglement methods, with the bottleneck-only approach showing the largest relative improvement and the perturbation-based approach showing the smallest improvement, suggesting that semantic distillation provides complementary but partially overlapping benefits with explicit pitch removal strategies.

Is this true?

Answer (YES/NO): NO